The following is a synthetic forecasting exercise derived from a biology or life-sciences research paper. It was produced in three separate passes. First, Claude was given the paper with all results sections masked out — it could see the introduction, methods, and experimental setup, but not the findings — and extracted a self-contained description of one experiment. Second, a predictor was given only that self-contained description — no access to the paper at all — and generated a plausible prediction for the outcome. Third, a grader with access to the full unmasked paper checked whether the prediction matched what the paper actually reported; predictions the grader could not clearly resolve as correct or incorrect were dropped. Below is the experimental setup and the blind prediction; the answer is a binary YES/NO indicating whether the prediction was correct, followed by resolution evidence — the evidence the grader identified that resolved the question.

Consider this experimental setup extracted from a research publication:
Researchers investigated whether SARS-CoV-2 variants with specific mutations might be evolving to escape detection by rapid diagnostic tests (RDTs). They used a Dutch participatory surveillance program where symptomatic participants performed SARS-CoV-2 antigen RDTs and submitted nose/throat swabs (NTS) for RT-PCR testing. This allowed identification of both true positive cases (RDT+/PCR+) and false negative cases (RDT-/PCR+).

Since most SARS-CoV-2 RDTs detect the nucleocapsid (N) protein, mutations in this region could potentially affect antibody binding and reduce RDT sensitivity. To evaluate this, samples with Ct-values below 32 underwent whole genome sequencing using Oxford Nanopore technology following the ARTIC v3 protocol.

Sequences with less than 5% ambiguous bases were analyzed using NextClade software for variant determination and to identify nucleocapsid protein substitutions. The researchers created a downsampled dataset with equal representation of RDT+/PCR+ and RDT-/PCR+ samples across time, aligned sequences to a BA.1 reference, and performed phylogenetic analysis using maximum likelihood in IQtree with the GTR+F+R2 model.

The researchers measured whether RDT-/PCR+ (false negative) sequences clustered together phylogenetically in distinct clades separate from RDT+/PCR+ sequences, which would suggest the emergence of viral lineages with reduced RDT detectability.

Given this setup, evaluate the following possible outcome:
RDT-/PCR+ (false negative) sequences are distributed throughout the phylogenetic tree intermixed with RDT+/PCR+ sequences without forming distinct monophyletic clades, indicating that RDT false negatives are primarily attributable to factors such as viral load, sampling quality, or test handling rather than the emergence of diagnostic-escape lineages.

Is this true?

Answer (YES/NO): YES